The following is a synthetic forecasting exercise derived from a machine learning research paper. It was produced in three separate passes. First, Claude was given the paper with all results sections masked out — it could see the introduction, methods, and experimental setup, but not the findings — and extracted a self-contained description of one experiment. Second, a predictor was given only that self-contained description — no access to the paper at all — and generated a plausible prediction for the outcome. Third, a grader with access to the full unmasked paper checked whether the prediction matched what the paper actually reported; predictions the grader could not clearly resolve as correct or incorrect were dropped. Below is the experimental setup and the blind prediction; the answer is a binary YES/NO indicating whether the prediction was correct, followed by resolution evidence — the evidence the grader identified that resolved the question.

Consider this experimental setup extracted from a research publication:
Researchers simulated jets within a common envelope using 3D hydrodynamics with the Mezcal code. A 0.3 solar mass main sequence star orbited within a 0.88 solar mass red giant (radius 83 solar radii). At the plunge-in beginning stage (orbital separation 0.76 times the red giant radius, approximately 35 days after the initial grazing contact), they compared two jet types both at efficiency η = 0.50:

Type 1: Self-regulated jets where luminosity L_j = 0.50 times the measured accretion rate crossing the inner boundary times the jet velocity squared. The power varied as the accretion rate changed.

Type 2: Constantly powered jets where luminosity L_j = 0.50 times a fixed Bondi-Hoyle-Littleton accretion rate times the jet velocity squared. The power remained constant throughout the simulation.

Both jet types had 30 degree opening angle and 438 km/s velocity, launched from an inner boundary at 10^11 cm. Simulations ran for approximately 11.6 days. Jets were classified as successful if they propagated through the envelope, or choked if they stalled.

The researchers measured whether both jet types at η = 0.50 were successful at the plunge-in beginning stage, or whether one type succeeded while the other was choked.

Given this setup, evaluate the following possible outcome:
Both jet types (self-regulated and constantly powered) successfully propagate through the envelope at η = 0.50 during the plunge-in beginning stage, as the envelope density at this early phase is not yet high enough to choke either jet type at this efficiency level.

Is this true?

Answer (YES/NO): YES